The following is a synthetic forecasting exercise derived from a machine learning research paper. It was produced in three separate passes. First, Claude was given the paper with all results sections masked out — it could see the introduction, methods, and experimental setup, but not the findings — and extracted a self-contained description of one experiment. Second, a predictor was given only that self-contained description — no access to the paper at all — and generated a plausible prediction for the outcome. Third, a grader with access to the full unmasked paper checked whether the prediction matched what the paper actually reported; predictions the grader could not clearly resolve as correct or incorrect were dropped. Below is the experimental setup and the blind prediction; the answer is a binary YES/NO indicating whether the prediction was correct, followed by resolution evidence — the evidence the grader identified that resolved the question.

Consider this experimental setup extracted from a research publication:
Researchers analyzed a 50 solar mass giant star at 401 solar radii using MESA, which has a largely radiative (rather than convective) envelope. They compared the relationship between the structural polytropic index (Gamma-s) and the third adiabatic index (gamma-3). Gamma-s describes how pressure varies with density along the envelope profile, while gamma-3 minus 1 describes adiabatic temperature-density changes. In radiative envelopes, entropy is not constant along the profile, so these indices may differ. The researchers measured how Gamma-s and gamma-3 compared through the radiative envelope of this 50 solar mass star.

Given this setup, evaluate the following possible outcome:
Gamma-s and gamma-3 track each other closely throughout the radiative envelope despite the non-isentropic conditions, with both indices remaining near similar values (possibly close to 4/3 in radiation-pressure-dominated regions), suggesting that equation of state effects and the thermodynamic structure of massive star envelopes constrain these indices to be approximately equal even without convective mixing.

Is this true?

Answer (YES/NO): NO